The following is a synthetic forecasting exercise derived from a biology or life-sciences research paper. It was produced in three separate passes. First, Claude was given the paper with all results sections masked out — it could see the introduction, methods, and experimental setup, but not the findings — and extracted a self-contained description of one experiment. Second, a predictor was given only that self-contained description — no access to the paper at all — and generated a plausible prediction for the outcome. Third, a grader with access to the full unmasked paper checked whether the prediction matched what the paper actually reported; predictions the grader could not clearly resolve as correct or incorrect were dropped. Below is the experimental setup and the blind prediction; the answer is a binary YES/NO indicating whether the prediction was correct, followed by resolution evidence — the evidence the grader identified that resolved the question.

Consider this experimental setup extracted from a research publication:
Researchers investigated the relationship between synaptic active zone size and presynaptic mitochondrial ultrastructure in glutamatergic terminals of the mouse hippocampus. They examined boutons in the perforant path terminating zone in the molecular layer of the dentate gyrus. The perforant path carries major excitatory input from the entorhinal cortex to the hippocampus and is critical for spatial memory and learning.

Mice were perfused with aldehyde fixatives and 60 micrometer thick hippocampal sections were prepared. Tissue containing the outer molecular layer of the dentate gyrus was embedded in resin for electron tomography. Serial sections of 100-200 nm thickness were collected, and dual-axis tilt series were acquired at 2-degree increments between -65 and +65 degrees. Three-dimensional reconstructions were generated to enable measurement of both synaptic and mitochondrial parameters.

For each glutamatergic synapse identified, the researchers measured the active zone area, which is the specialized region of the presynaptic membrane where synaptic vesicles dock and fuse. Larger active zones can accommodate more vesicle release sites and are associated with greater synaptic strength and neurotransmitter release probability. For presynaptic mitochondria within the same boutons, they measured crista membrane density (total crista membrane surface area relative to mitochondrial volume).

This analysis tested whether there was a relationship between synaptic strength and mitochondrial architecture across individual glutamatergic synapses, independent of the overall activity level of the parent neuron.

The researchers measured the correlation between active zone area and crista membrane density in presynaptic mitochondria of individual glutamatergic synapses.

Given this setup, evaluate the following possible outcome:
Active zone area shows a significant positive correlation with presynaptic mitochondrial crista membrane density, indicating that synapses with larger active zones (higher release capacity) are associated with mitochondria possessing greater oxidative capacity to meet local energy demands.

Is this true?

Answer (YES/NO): YES